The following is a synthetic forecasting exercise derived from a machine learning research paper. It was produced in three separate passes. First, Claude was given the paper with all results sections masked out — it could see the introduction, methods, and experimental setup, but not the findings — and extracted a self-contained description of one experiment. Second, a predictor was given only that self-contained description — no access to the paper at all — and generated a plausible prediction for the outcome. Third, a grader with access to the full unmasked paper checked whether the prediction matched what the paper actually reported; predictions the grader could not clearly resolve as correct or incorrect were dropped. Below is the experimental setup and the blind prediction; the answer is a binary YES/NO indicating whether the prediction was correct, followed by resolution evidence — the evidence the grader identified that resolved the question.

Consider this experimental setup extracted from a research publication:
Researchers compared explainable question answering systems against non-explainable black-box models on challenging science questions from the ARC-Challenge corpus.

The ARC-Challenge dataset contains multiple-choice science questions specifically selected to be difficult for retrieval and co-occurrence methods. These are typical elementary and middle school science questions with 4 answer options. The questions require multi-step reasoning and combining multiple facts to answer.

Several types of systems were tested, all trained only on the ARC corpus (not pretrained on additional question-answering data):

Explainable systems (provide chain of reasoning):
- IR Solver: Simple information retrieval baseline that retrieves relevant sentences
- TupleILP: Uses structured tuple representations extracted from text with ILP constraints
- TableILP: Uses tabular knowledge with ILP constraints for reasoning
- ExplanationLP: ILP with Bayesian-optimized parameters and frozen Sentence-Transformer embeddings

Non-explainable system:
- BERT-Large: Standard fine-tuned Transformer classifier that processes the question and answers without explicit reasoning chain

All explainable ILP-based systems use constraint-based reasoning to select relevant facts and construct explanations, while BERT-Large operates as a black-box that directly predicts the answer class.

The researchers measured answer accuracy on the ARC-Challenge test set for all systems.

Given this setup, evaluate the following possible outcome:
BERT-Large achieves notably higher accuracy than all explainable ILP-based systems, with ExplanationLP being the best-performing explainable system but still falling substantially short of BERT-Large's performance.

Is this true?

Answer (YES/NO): NO